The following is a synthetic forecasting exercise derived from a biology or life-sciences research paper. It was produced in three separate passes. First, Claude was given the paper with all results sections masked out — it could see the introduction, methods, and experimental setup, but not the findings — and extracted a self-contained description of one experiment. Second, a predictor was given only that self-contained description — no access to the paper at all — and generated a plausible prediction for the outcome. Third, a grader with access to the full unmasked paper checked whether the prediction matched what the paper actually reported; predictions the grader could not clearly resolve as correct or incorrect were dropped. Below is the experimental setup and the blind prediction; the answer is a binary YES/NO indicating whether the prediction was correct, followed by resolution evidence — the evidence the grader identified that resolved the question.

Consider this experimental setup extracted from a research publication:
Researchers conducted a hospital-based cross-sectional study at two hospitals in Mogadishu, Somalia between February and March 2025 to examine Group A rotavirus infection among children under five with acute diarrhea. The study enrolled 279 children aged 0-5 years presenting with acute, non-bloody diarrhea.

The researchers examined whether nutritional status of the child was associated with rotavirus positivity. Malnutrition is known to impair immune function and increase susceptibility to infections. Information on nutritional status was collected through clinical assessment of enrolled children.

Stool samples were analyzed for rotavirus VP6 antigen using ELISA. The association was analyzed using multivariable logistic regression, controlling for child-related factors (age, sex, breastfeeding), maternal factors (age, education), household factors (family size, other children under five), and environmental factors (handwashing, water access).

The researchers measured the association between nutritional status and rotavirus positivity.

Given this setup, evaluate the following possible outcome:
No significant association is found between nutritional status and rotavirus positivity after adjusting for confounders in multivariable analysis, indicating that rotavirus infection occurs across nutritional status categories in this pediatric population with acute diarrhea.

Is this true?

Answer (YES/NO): YES